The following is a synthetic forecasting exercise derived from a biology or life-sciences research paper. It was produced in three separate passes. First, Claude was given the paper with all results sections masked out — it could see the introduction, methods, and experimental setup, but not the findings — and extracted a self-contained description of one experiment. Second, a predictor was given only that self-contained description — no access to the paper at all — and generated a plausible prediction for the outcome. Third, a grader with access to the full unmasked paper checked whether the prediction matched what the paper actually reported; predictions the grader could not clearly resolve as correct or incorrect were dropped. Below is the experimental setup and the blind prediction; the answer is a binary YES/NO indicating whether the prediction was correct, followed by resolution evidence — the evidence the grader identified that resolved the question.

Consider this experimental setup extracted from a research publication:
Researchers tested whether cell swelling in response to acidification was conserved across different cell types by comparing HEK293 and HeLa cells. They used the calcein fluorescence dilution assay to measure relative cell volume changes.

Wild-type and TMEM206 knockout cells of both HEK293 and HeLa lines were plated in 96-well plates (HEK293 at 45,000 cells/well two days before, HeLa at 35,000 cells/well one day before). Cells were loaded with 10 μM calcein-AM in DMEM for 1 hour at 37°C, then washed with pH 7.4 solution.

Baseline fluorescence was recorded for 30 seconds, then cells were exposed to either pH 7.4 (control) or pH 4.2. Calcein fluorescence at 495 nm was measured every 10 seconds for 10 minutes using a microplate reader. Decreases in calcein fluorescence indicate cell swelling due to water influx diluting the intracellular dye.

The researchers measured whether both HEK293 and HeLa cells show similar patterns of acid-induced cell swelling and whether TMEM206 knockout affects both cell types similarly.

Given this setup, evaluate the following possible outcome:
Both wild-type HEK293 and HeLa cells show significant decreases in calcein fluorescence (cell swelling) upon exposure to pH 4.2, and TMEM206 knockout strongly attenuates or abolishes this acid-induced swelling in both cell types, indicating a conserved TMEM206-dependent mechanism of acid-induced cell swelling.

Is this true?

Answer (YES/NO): NO